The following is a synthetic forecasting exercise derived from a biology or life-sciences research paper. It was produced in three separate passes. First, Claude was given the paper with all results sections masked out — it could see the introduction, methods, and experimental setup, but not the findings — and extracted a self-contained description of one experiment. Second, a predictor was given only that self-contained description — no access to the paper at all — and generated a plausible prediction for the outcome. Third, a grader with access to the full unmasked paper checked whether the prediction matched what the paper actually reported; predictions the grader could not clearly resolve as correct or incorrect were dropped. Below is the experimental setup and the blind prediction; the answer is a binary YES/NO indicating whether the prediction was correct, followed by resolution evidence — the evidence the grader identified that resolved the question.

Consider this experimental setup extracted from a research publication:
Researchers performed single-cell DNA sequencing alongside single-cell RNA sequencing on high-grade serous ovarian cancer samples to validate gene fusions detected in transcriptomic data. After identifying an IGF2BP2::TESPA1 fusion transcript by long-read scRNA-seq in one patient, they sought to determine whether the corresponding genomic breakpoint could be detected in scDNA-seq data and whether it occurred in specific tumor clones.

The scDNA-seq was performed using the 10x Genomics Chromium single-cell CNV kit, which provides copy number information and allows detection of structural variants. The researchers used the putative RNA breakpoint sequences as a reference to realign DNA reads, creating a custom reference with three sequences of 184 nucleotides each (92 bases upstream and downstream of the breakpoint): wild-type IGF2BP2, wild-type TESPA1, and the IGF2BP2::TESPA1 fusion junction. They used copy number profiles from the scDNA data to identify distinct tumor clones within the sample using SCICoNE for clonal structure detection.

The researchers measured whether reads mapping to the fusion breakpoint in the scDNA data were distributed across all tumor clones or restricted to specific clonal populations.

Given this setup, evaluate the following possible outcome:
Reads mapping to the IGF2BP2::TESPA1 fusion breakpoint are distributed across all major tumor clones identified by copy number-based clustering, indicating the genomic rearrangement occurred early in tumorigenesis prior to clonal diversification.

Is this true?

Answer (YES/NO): YES